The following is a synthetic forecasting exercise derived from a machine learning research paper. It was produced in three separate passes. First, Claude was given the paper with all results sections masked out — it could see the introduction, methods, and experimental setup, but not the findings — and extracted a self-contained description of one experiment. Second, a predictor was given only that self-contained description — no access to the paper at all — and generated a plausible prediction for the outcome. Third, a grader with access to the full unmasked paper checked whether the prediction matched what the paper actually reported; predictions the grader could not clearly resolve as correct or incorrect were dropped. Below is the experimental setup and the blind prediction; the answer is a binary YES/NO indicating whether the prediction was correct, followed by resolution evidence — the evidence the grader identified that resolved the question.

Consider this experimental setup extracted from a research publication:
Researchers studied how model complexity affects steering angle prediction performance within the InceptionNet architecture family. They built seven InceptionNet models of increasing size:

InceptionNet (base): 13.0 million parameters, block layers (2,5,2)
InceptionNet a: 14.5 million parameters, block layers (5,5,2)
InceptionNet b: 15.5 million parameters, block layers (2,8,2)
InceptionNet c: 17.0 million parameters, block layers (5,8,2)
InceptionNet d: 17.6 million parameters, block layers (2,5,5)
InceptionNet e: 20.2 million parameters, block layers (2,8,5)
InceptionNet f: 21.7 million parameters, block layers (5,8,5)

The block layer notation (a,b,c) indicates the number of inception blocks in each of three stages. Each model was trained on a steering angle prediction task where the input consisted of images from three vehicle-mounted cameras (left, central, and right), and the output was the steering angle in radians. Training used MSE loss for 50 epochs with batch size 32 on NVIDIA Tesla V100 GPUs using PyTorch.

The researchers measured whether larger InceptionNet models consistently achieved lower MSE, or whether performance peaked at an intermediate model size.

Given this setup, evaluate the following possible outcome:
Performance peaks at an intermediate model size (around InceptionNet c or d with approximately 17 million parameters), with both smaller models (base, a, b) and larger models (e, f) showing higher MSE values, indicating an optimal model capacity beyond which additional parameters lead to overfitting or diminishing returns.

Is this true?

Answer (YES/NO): NO